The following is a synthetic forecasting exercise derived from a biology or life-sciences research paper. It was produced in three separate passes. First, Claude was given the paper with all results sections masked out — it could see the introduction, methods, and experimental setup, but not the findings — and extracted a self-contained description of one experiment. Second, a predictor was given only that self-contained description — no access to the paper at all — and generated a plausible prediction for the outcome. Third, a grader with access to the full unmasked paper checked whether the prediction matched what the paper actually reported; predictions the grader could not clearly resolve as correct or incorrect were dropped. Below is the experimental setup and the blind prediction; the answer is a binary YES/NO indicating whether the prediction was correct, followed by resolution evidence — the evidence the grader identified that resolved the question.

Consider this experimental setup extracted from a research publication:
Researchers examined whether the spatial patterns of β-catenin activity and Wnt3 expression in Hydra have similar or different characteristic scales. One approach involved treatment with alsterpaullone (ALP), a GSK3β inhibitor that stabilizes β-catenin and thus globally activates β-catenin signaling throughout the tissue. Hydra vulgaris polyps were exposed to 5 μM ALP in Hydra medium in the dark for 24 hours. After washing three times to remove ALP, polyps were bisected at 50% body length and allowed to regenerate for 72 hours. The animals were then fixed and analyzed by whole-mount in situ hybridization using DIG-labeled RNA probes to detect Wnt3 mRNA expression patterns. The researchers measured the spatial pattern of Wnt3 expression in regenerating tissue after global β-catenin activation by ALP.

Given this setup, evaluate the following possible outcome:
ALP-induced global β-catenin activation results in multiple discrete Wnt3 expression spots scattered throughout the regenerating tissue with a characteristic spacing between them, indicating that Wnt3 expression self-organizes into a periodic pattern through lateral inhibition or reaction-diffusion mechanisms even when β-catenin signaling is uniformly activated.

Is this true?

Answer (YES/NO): YES